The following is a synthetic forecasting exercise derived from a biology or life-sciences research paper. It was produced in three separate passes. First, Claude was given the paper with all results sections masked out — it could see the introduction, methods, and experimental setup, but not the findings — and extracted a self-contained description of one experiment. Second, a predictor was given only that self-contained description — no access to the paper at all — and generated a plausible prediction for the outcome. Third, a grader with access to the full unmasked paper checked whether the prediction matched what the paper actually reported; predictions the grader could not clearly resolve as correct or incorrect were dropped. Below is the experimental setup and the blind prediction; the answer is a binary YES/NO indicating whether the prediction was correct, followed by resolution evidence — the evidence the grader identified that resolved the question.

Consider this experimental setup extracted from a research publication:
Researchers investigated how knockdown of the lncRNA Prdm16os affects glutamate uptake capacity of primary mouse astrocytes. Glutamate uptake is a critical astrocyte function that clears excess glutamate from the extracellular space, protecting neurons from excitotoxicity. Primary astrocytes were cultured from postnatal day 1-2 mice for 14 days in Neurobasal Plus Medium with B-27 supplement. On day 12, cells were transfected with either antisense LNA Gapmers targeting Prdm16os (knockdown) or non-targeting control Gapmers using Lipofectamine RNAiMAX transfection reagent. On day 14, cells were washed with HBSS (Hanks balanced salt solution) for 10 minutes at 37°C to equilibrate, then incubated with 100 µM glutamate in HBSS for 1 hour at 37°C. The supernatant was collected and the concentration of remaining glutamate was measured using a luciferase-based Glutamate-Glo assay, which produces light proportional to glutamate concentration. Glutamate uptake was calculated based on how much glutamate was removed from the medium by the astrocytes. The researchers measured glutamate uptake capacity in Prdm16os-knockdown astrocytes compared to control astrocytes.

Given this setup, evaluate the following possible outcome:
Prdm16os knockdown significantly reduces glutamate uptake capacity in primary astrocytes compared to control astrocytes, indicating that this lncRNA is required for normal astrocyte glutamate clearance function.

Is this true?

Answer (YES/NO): YES